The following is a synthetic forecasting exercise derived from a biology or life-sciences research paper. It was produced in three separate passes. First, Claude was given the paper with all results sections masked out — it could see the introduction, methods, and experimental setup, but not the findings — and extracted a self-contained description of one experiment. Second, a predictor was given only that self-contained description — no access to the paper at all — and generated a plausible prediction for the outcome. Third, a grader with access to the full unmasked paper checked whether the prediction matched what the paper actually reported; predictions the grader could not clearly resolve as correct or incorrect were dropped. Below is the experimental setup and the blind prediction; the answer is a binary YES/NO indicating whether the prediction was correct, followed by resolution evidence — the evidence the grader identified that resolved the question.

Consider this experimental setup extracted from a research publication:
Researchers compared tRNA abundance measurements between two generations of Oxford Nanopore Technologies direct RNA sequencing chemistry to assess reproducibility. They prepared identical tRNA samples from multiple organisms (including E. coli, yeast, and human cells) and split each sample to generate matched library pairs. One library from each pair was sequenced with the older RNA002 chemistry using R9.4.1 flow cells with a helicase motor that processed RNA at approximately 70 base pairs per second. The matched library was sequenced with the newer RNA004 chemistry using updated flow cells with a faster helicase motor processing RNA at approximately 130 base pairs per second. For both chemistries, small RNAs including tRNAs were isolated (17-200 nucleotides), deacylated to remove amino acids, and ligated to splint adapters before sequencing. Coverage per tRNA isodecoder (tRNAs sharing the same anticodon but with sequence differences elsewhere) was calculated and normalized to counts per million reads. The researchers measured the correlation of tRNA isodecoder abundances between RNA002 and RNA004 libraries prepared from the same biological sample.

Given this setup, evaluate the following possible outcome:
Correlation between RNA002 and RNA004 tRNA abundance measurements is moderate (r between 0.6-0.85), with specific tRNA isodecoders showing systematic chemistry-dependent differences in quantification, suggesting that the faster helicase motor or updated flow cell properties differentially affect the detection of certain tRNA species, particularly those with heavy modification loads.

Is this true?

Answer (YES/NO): NO